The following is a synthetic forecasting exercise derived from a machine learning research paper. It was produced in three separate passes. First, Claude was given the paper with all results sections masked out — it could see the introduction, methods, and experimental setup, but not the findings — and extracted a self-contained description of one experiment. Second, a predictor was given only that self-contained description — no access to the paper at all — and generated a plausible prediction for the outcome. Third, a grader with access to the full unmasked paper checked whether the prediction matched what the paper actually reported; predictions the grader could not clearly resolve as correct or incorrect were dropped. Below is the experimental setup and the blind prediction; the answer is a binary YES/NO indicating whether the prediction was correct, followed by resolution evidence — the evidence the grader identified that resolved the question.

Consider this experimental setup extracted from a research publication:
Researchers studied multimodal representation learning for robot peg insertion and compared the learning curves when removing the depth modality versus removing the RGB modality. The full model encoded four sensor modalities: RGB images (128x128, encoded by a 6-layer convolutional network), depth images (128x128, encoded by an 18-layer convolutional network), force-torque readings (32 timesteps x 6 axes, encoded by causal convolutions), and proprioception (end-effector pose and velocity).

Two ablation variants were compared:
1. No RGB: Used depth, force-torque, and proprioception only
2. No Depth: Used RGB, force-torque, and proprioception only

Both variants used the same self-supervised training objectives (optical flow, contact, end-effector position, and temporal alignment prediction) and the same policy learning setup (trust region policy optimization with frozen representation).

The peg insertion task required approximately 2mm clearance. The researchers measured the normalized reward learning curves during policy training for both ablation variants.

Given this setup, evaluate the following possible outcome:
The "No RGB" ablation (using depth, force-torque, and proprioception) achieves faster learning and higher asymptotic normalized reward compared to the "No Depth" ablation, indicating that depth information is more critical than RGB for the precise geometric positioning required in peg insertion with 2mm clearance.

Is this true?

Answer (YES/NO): YES